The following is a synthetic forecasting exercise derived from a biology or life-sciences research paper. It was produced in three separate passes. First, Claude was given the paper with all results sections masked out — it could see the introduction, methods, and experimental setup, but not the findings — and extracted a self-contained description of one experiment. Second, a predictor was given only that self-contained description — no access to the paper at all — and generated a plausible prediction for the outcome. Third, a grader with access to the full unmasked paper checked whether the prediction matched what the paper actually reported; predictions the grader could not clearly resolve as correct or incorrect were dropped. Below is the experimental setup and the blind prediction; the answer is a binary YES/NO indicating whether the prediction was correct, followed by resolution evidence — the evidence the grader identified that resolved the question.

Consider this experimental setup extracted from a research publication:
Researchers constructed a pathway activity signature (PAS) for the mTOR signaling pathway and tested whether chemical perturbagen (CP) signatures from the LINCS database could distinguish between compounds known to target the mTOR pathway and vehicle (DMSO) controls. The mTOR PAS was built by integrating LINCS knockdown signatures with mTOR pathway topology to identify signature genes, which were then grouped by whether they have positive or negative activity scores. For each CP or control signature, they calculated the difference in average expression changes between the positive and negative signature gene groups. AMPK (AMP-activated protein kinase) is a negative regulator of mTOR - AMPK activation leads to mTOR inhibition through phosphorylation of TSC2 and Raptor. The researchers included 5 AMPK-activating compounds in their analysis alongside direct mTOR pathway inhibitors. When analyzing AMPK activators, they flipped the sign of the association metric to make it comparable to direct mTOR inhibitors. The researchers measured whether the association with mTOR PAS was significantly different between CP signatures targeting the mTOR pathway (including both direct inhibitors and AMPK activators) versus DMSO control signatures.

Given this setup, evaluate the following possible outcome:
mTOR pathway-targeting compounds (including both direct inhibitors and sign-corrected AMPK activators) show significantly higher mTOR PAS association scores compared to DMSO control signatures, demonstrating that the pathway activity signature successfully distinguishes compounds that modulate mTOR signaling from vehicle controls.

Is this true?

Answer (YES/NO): YES